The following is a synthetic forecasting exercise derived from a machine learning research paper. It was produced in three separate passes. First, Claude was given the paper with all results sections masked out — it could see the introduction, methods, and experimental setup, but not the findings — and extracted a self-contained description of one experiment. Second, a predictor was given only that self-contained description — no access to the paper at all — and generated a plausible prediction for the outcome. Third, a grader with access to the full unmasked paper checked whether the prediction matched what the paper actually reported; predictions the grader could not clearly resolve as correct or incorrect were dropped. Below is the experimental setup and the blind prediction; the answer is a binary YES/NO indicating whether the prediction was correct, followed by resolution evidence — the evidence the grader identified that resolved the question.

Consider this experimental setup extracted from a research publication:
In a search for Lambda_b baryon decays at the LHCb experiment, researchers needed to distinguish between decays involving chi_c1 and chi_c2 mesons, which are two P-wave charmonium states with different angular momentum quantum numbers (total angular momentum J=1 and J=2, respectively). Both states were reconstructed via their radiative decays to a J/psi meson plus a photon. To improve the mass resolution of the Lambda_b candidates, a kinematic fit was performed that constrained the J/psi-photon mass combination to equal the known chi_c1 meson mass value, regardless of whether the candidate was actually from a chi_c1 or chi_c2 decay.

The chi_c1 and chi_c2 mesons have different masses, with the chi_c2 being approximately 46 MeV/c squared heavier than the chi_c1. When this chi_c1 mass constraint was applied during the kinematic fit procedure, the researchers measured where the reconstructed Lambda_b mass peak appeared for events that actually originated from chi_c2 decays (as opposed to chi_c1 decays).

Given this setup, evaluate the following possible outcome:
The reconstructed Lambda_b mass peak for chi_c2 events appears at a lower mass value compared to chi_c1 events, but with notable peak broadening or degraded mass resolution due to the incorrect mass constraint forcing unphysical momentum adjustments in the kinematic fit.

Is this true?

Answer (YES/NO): NO